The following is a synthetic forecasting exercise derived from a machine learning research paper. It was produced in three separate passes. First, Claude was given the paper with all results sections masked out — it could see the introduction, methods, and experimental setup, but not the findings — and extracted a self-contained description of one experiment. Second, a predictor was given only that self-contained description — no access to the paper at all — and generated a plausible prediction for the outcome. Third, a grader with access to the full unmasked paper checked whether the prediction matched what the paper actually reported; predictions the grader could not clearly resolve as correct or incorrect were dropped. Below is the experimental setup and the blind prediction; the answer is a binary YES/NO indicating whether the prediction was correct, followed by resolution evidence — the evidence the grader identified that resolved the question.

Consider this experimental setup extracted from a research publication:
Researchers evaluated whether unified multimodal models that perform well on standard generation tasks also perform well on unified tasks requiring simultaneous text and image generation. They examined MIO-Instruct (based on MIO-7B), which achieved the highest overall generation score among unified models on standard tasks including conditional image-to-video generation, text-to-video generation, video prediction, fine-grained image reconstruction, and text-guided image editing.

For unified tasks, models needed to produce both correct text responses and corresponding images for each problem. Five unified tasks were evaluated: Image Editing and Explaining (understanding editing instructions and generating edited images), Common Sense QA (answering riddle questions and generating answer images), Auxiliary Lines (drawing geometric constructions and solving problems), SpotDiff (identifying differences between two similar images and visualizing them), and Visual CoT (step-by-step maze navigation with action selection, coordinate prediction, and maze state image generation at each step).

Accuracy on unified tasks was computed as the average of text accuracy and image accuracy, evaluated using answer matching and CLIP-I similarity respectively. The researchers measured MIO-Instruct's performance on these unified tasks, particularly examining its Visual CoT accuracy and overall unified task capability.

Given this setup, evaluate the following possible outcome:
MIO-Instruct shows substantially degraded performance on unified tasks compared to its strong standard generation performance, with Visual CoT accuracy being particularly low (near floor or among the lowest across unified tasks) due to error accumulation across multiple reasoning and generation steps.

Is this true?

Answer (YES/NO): NO